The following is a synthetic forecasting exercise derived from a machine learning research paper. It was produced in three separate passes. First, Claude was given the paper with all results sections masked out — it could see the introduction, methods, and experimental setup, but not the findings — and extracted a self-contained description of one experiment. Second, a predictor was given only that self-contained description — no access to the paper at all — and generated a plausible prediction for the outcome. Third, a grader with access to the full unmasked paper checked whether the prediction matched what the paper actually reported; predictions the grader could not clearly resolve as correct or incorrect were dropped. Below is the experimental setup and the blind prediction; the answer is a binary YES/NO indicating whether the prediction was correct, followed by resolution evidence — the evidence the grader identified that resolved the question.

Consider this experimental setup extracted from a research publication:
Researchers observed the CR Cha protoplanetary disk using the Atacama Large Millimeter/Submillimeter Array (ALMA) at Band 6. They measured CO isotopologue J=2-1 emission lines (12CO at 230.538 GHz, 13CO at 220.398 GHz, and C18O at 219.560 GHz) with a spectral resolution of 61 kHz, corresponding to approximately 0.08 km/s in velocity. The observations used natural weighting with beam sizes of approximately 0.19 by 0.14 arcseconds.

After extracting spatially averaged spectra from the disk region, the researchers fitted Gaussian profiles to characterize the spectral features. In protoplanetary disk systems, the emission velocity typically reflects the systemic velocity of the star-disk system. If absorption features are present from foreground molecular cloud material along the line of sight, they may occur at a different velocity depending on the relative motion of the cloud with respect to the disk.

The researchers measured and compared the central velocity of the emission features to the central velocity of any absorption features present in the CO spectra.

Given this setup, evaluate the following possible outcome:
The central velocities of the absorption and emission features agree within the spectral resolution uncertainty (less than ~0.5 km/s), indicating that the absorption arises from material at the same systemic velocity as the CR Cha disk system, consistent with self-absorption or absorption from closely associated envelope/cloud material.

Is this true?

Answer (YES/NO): NO